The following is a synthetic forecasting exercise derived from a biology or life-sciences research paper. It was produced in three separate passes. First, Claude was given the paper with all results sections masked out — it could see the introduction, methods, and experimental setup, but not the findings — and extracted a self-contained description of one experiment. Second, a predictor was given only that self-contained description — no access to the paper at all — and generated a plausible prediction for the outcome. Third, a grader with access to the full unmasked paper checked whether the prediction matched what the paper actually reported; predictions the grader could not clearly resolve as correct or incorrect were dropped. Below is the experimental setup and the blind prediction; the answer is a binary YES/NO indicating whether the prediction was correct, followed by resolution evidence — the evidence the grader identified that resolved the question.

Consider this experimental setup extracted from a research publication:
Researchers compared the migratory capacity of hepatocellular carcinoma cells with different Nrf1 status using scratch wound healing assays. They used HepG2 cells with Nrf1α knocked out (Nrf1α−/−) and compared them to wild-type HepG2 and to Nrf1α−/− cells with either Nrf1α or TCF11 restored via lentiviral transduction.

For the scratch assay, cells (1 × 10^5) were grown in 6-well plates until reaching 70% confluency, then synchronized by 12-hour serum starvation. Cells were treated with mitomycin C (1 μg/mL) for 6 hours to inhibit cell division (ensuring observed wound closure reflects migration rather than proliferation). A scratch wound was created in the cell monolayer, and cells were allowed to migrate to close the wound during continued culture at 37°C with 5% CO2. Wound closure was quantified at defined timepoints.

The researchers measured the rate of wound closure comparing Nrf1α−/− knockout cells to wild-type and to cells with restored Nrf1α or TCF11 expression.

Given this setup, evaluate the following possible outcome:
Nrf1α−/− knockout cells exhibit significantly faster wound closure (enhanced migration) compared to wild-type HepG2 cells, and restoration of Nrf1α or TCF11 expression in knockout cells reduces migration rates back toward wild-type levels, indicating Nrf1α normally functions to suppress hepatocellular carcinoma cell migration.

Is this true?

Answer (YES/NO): YES